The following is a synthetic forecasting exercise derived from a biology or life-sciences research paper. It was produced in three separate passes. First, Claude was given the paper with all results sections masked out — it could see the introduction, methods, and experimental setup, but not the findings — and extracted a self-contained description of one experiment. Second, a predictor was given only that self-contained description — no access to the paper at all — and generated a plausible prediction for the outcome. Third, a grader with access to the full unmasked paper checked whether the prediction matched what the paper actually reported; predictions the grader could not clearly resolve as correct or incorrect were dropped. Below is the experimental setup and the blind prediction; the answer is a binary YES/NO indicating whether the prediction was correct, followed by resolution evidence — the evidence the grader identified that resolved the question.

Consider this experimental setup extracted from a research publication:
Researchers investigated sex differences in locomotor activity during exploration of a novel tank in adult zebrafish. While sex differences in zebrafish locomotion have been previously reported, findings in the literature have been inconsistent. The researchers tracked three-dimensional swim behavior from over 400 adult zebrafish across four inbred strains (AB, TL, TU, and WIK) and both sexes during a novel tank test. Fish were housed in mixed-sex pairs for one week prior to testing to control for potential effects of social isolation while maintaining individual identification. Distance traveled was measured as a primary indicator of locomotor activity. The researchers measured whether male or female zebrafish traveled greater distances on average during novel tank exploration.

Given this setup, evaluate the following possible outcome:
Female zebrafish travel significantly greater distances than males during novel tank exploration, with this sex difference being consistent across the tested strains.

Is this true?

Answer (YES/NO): NO